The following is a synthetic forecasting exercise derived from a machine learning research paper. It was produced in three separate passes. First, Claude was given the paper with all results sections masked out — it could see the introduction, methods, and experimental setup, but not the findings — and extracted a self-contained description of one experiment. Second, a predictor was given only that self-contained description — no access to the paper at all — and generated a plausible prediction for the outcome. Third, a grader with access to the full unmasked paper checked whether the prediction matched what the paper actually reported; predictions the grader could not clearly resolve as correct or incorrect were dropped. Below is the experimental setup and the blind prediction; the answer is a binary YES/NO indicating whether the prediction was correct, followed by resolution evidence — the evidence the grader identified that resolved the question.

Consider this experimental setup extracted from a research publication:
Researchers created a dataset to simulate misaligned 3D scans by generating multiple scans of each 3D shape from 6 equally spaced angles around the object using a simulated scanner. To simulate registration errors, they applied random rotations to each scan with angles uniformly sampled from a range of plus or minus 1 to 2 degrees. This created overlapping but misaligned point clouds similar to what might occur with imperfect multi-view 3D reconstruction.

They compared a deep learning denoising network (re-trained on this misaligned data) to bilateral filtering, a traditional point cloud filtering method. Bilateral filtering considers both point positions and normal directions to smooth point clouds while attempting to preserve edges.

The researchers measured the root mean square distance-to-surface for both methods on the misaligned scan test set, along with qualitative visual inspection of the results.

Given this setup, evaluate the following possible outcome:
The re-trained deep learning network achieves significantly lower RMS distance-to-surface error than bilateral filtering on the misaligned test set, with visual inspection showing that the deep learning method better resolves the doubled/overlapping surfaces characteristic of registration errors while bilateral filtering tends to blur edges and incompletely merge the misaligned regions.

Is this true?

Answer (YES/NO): NO